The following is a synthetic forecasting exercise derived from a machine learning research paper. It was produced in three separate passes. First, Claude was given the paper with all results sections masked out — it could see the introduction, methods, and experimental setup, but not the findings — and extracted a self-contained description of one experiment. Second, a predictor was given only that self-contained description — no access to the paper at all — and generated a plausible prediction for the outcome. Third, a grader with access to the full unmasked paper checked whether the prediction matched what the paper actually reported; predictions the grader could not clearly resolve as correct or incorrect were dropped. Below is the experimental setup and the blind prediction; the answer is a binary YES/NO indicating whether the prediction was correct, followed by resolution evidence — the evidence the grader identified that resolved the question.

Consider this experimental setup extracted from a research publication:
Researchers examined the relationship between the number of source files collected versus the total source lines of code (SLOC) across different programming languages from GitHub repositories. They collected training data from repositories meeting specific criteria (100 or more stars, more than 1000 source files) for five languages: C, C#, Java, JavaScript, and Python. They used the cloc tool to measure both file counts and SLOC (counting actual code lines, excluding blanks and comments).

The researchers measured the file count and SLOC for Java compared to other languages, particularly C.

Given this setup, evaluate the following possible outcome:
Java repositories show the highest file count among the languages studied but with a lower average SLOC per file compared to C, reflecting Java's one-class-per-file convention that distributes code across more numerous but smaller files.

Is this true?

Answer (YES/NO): YES